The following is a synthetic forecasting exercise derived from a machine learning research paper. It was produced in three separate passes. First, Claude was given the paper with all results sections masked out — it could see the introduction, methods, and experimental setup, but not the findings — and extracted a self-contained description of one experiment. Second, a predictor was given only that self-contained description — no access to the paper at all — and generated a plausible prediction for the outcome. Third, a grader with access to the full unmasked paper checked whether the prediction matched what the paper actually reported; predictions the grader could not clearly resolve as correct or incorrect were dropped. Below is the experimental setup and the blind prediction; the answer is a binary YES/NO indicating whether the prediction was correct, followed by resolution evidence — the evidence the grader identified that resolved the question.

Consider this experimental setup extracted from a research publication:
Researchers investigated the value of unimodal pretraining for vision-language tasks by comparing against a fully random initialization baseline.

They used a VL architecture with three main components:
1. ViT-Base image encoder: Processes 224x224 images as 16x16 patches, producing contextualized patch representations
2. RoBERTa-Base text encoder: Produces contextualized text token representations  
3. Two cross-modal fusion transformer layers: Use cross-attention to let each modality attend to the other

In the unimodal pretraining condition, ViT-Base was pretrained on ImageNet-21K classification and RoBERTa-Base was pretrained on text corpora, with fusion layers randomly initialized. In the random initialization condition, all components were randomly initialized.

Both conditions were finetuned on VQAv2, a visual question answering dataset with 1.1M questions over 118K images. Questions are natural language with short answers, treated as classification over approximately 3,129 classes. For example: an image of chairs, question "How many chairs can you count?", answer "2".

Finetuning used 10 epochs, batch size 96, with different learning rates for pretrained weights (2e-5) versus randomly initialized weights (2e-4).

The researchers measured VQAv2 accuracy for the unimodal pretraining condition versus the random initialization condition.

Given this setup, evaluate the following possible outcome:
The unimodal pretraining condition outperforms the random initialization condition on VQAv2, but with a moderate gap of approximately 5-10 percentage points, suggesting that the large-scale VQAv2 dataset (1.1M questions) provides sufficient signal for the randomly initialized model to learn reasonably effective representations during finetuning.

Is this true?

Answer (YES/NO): NO